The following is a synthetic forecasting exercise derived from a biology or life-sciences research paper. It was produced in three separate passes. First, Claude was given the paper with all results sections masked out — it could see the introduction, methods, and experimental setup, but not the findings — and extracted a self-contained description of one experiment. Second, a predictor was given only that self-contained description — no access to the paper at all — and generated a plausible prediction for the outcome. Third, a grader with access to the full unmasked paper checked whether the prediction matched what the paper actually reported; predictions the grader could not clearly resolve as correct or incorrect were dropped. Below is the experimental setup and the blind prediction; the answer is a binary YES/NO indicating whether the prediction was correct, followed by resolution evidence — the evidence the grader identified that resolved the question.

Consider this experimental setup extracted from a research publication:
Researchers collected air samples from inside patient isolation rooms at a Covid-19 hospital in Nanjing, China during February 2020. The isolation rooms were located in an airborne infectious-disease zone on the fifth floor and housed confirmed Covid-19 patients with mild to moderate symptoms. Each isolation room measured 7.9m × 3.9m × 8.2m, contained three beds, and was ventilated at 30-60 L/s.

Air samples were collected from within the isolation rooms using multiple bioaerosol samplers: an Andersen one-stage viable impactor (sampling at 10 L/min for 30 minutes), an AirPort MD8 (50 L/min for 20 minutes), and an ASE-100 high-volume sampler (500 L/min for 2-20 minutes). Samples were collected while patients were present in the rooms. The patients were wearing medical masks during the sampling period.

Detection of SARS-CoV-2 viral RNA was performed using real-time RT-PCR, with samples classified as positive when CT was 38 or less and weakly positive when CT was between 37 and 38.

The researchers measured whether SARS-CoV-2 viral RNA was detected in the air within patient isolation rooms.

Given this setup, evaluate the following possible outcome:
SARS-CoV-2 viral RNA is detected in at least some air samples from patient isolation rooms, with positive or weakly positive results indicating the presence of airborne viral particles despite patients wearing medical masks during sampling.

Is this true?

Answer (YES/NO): NO